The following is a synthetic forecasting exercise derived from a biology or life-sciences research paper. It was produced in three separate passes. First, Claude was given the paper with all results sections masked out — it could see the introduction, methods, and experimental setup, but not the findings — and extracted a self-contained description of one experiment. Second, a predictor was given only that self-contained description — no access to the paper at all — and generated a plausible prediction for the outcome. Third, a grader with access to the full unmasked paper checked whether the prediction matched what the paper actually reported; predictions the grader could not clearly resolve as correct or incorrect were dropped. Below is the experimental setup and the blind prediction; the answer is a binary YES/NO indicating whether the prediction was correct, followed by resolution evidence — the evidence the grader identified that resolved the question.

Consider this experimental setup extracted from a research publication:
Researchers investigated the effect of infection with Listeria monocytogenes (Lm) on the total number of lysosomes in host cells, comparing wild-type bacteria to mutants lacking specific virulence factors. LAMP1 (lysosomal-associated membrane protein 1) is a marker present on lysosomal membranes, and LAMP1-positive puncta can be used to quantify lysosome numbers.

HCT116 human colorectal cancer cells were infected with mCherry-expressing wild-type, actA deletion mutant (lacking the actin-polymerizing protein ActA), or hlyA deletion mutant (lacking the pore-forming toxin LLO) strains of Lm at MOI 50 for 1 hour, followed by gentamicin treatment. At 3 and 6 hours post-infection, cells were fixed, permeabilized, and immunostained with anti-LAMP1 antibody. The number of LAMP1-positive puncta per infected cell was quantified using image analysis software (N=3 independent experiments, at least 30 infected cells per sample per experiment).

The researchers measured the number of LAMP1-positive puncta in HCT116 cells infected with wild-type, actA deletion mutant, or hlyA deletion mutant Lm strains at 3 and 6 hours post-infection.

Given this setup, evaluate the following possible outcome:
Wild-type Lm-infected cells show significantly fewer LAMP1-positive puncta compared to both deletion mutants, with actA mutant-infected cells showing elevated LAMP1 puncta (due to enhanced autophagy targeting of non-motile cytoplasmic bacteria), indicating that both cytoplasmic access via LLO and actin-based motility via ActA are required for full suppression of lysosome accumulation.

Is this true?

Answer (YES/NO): NO